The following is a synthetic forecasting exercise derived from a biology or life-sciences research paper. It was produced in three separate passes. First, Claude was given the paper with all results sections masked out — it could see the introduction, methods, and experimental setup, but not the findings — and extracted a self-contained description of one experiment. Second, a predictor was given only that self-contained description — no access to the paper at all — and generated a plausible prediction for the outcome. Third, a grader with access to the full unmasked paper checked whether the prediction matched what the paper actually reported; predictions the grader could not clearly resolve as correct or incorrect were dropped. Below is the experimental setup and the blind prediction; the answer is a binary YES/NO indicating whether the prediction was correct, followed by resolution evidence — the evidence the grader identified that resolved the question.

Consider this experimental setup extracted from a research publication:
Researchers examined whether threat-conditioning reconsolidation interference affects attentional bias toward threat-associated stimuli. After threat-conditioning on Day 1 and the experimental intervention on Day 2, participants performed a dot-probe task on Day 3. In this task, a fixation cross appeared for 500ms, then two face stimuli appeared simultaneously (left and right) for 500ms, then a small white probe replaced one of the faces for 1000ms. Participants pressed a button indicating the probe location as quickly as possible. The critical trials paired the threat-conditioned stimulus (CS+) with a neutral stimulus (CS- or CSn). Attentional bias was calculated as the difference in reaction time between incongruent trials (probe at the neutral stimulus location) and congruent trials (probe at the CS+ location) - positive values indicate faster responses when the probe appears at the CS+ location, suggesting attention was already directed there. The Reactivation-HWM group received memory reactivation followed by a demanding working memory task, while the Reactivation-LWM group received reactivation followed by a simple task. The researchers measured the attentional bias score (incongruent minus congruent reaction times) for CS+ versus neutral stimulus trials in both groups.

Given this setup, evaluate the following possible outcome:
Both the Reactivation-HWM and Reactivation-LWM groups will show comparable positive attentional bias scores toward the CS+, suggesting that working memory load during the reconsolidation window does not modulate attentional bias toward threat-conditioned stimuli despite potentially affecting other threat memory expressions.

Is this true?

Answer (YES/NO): NO